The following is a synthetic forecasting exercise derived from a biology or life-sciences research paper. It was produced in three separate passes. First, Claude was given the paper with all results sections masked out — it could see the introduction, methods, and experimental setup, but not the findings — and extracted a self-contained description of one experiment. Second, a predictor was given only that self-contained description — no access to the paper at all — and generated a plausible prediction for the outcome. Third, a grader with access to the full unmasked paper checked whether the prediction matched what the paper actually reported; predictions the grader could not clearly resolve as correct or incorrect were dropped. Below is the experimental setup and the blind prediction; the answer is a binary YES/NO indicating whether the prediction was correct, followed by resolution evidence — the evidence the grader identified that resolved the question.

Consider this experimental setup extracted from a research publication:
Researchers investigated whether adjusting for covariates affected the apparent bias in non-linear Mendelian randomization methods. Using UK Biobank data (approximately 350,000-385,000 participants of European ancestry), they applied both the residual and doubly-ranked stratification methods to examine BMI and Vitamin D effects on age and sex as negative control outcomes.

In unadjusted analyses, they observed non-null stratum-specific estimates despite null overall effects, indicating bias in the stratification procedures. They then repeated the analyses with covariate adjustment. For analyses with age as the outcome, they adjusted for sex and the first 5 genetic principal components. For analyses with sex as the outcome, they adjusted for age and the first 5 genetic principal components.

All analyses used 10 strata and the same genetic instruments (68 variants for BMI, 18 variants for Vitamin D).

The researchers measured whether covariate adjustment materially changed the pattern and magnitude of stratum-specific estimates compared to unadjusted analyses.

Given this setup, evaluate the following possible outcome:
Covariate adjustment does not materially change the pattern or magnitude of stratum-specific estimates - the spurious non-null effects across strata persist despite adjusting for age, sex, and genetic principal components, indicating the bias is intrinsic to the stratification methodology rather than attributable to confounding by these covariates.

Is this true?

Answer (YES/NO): YES